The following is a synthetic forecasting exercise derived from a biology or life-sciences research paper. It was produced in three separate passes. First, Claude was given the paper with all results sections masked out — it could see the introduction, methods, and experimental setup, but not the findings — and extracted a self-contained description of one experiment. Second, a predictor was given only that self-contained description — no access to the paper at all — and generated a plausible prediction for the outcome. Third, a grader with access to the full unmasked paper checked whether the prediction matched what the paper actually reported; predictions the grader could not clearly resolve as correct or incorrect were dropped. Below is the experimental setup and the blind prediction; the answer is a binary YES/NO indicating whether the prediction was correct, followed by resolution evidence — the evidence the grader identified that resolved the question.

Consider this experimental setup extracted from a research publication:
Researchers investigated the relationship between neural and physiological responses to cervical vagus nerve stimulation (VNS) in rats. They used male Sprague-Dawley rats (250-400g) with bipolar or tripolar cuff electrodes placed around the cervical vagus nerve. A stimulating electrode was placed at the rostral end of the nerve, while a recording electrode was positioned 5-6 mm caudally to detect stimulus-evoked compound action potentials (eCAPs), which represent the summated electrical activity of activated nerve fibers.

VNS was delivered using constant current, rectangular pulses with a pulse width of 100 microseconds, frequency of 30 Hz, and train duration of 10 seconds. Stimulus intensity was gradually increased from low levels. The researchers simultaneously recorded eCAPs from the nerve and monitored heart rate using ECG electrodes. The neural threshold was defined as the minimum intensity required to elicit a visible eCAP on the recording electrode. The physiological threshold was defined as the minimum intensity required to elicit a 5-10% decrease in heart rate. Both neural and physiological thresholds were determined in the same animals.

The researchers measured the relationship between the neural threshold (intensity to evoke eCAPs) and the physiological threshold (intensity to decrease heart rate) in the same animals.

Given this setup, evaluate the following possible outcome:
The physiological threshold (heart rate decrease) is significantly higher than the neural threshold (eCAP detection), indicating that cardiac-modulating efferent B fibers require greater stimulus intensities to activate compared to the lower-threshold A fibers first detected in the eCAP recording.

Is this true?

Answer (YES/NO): YES